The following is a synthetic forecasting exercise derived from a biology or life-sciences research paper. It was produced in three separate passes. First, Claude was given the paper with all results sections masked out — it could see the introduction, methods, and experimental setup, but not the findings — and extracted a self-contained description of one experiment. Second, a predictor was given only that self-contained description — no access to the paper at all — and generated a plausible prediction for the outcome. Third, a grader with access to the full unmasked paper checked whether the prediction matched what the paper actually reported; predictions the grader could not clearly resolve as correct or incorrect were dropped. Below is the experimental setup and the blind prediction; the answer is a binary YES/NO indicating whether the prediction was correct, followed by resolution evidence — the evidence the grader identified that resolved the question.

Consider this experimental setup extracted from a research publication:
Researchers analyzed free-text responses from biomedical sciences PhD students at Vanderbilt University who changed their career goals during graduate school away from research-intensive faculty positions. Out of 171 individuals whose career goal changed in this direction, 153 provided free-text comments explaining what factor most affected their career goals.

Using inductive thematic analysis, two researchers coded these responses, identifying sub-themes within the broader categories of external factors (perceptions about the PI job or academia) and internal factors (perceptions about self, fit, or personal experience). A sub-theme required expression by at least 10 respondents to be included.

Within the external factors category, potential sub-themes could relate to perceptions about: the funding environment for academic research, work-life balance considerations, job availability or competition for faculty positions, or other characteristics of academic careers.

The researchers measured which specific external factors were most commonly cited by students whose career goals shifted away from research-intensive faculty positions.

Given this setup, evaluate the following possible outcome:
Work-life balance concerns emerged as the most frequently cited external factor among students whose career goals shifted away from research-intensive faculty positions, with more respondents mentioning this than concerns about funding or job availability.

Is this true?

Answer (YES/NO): NO